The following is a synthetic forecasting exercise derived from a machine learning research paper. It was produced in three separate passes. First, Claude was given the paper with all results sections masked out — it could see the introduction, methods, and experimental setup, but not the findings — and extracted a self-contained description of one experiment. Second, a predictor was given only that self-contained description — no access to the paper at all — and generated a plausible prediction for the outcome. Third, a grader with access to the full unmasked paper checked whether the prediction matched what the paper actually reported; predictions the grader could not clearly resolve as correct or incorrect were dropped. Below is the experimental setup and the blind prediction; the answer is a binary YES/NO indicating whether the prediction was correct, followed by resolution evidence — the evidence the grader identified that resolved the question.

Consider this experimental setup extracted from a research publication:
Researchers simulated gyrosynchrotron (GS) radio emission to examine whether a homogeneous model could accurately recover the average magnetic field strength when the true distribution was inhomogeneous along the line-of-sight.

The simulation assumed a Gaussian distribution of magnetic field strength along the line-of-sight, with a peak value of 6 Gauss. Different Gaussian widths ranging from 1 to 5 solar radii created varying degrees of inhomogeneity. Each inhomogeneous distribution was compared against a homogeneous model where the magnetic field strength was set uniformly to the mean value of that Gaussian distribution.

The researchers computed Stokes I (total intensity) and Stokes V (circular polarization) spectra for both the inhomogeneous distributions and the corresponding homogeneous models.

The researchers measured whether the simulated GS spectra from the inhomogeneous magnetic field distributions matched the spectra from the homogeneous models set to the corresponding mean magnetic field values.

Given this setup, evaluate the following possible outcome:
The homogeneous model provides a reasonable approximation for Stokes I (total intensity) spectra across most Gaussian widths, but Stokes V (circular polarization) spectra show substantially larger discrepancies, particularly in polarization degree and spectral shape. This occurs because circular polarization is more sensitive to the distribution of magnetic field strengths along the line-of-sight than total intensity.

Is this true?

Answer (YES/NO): NO